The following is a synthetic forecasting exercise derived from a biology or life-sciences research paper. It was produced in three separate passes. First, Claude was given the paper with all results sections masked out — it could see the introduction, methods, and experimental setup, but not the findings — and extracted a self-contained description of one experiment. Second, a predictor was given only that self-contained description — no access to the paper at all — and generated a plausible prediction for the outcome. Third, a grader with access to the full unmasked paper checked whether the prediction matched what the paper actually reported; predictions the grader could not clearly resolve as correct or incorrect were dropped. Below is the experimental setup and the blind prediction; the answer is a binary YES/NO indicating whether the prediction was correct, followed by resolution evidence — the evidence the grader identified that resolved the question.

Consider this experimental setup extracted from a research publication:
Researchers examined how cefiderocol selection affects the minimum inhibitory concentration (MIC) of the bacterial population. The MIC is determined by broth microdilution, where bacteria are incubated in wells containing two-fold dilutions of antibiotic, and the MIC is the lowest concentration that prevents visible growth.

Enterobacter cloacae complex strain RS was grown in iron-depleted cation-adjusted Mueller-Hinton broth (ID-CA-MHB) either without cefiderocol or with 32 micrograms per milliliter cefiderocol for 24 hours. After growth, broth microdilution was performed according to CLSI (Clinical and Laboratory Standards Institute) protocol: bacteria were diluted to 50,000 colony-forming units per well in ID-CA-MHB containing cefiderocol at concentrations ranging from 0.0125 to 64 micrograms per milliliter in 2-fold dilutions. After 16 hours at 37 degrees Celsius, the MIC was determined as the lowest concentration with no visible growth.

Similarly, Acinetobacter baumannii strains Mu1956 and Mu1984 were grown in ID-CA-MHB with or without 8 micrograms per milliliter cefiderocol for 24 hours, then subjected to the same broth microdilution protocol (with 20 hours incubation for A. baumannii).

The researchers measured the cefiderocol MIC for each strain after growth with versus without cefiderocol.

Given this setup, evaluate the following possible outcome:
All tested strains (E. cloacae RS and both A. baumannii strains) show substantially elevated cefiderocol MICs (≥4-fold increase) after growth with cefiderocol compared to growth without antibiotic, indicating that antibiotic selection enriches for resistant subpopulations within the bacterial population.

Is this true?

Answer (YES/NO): YES